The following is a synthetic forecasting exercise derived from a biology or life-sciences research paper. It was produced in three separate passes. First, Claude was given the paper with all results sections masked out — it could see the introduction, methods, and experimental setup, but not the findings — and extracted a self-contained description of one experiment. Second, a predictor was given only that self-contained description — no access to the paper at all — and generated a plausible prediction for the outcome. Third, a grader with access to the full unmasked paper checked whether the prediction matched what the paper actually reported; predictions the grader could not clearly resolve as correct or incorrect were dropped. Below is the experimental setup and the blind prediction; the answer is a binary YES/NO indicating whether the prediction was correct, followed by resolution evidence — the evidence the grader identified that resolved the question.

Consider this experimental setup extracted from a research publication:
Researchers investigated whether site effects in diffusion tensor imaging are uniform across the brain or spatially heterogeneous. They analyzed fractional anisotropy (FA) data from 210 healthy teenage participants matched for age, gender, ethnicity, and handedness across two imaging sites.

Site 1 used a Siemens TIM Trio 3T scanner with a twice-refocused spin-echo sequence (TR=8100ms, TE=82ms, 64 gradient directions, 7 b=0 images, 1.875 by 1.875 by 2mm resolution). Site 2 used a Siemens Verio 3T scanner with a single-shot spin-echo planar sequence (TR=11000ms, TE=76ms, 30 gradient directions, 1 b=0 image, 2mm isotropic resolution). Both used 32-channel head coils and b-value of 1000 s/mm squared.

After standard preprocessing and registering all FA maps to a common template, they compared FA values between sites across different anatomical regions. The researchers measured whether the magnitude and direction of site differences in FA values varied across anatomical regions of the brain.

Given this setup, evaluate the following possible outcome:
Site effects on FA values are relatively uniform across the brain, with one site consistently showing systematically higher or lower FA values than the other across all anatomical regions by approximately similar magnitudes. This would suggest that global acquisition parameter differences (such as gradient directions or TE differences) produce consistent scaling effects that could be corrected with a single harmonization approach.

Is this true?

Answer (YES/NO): NO